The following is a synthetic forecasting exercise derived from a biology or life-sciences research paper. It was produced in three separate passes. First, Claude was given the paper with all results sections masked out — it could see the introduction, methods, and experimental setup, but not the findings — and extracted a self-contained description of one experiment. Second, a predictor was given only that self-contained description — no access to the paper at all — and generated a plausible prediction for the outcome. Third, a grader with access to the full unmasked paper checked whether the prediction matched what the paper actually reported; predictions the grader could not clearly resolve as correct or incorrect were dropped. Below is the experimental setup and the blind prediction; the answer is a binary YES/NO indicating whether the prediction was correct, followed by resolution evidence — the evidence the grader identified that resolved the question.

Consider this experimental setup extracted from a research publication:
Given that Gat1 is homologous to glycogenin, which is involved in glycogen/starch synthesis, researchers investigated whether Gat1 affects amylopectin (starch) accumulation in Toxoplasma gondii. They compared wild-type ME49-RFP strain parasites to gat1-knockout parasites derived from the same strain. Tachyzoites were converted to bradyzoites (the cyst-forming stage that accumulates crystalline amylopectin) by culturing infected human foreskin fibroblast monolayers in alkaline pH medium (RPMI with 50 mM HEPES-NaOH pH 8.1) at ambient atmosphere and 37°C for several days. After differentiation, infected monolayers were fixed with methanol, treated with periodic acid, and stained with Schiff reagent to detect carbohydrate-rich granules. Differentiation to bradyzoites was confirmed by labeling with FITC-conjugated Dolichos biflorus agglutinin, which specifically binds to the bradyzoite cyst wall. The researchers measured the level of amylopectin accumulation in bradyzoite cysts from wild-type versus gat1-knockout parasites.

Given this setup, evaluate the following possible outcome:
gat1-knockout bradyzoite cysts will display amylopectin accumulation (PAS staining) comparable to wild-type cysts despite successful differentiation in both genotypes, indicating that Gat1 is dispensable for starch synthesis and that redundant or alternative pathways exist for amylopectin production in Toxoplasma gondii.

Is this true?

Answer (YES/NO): NO